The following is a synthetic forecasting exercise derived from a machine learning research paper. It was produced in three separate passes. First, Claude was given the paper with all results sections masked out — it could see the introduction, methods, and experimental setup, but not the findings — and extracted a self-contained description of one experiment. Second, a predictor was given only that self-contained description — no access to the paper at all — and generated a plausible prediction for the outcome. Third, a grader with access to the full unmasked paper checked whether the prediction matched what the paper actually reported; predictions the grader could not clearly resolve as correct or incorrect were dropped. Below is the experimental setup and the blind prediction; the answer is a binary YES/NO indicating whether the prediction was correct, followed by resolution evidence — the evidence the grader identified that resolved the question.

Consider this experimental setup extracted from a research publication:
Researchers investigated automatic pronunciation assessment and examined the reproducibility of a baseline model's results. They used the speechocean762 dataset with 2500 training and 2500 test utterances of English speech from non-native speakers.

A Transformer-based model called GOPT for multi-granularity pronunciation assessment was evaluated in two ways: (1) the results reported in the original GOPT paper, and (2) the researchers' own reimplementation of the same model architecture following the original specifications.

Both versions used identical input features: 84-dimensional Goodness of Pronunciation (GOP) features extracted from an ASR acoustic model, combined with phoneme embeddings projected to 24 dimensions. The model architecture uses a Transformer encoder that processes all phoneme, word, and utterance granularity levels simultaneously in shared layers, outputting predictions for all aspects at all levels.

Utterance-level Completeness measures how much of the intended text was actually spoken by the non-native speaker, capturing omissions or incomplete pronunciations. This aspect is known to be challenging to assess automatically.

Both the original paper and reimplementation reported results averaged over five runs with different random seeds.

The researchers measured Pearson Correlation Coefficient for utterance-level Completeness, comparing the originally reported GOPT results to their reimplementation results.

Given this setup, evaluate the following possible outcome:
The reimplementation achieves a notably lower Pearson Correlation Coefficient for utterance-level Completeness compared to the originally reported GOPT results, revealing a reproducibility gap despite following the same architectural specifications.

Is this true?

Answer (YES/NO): YES